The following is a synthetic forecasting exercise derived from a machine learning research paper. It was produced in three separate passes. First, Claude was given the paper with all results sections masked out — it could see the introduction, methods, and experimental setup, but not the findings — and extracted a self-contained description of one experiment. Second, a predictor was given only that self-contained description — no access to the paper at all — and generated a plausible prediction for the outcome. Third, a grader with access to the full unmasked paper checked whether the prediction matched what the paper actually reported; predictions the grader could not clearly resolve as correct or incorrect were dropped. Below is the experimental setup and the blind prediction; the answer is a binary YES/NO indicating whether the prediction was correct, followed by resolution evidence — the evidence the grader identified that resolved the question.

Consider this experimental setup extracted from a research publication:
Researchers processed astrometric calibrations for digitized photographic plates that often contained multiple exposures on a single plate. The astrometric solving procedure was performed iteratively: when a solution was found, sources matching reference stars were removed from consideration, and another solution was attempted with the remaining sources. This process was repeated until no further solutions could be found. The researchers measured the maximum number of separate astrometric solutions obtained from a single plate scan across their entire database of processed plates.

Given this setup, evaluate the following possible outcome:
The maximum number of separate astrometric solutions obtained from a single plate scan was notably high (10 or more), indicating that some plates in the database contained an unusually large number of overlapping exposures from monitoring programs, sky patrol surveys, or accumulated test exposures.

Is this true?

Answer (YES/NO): YES